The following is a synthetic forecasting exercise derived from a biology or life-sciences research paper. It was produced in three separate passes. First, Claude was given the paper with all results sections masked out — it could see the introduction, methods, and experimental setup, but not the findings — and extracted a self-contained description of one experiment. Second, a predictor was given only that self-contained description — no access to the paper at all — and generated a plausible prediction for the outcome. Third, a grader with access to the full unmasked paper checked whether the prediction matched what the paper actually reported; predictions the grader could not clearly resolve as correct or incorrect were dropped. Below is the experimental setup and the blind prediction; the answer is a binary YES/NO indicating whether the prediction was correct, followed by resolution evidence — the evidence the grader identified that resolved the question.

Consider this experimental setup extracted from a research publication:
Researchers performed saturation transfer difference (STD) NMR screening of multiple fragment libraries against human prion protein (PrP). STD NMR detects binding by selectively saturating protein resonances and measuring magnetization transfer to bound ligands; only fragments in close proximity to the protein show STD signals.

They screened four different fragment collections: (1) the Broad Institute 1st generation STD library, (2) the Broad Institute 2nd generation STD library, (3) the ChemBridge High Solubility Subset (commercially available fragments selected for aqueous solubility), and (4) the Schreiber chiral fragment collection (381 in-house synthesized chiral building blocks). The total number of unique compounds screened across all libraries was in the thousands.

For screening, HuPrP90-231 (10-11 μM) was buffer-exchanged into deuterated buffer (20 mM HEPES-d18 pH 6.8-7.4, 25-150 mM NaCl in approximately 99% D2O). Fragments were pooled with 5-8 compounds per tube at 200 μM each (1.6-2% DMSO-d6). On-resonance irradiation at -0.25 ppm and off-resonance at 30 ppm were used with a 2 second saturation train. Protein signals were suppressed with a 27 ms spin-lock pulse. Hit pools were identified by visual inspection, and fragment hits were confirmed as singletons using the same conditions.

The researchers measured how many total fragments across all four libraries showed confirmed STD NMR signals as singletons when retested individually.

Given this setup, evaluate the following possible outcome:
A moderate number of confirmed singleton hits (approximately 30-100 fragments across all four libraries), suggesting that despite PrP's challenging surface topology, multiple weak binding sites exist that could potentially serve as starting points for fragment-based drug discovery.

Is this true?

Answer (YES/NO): YES